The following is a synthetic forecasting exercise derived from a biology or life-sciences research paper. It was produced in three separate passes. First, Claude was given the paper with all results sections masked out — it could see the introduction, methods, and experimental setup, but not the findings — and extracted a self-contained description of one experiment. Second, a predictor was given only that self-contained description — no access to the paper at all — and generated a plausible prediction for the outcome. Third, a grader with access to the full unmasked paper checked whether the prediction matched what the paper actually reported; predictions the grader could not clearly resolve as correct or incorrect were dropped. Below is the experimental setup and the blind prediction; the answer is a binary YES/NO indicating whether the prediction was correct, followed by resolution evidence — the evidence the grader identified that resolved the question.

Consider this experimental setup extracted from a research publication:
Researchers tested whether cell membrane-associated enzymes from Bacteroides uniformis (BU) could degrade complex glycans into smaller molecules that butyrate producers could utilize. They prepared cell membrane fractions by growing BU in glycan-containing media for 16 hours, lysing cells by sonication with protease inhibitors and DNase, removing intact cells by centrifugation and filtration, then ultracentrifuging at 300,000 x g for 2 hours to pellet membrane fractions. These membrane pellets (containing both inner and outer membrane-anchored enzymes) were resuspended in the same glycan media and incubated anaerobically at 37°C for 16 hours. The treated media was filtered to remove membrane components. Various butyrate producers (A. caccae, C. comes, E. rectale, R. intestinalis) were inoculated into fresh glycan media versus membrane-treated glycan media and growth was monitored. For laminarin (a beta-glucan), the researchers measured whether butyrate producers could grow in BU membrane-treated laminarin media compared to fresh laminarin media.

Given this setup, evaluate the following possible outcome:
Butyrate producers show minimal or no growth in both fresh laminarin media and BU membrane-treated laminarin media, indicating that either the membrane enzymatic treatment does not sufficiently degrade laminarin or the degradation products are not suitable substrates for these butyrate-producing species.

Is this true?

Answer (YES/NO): NO